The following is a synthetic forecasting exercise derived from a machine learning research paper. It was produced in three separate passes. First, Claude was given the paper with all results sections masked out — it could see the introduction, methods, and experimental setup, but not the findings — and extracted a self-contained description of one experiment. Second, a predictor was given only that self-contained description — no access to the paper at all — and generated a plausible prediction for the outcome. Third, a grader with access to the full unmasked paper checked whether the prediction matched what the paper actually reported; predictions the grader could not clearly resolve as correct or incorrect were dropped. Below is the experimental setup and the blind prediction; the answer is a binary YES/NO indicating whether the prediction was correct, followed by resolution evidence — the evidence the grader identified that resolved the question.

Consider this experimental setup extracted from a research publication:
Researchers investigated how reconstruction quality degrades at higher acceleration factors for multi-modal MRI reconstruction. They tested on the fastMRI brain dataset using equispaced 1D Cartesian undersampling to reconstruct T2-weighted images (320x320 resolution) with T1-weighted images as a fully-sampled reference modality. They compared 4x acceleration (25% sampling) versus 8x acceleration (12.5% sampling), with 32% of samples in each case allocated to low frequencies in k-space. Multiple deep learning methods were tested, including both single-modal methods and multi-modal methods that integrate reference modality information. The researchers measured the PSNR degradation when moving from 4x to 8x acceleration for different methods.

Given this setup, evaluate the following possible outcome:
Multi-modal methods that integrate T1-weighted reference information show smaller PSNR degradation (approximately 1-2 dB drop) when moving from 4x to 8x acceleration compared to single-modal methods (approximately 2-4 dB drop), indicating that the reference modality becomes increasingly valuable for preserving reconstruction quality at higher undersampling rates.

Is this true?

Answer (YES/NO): NO